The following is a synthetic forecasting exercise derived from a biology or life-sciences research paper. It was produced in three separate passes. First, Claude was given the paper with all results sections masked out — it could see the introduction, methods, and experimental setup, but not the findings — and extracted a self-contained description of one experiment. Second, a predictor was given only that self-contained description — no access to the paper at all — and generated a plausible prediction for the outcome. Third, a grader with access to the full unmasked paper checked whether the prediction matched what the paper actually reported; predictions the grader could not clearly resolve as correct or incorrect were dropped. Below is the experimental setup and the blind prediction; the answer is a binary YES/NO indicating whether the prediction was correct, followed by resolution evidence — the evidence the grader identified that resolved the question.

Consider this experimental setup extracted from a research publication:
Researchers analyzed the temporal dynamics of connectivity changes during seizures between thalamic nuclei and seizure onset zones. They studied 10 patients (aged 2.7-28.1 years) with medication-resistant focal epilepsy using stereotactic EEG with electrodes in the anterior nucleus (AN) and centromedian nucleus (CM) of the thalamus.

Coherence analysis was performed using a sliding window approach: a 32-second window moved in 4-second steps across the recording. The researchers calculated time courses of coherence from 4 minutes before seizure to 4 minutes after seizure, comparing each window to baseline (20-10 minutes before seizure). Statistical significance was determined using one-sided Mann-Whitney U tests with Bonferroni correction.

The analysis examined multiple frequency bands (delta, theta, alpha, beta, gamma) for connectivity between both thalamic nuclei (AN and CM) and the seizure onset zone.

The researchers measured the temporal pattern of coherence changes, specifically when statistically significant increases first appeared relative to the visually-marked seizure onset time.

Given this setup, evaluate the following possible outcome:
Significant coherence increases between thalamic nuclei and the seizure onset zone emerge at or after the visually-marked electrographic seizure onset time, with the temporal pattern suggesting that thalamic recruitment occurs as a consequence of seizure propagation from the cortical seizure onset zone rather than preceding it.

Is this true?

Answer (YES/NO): YES